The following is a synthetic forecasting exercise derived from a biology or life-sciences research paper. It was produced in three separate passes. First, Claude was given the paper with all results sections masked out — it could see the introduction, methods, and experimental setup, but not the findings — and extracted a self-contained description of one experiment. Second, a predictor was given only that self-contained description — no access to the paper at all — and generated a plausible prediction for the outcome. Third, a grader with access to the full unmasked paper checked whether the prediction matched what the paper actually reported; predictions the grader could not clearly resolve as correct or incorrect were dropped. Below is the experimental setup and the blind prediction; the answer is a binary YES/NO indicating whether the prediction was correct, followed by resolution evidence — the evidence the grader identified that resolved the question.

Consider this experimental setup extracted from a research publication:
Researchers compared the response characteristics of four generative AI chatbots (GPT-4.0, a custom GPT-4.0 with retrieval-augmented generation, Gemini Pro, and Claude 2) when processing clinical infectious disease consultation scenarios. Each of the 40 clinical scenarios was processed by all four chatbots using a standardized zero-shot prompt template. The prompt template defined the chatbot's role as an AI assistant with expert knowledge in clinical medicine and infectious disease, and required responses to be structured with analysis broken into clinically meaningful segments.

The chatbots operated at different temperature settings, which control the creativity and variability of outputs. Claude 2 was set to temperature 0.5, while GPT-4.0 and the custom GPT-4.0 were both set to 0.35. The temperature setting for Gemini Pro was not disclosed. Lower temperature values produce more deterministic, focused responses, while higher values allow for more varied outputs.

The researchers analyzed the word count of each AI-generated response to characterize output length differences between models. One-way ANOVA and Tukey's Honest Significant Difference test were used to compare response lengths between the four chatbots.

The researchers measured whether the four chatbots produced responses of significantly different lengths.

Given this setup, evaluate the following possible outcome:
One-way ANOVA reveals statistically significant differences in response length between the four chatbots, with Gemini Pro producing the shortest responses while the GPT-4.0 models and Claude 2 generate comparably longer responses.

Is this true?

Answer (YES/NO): NO